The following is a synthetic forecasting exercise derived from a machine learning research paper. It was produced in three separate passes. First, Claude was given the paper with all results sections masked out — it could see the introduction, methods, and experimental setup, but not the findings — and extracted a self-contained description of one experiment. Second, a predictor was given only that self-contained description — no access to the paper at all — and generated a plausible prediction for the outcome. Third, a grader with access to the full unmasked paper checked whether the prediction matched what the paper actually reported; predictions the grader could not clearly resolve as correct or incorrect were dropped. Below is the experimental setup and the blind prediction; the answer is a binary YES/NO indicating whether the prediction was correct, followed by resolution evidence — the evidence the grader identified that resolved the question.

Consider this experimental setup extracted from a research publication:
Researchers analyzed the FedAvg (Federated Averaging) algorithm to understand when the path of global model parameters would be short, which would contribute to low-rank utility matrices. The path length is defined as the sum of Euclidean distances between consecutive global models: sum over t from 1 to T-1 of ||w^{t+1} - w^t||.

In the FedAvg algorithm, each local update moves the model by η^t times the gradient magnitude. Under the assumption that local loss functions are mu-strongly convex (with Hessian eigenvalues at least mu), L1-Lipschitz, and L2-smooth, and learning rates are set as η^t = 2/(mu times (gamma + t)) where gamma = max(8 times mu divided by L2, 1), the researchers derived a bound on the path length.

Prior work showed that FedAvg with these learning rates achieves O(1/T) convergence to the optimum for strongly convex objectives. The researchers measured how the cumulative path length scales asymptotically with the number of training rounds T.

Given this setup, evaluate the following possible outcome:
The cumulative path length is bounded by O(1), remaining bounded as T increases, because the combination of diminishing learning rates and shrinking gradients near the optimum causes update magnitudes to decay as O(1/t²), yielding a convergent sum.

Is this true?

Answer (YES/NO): NO